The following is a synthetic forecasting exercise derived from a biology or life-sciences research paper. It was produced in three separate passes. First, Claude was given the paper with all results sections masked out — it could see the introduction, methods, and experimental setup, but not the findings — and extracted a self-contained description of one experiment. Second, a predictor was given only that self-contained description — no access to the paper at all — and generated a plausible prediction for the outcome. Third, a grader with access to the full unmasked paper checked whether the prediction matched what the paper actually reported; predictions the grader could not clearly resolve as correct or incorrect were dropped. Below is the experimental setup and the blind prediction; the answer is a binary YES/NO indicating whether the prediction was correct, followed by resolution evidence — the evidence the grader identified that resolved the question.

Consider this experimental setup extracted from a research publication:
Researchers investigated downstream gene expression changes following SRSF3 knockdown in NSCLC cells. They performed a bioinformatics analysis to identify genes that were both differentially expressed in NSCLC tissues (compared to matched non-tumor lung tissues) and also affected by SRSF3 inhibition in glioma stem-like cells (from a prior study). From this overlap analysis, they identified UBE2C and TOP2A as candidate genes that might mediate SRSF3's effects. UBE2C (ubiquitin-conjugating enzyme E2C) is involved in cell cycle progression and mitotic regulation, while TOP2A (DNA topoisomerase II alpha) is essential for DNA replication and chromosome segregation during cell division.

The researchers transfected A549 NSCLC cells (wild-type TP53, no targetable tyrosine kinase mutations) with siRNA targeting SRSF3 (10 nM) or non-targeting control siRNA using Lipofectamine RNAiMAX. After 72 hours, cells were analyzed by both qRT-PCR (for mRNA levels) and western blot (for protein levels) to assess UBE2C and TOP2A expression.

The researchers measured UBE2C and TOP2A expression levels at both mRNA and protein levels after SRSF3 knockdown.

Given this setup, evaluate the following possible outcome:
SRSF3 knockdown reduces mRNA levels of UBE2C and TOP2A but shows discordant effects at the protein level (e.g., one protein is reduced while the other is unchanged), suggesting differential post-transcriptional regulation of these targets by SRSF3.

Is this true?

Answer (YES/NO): NO